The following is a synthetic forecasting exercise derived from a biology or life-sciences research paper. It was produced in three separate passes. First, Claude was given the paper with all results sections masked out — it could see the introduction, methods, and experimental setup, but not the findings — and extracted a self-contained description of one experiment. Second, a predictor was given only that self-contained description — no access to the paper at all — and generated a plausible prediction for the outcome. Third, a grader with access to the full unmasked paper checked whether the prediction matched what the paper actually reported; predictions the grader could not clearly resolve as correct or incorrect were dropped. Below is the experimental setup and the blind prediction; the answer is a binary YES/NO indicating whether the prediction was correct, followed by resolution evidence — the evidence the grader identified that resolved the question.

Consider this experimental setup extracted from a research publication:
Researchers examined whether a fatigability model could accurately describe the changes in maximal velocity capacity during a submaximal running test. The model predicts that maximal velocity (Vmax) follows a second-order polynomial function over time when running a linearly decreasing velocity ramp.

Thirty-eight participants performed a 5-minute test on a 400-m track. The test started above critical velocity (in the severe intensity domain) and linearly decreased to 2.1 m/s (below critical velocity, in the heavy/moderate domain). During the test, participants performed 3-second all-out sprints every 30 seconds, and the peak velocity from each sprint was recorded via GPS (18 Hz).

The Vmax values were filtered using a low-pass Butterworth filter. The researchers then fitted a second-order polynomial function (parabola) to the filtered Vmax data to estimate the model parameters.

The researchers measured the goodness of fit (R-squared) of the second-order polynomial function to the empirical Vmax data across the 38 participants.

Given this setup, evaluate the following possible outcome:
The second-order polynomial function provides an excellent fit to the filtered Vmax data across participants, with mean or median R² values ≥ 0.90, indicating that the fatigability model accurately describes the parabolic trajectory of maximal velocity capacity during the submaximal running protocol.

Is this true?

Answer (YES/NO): YES